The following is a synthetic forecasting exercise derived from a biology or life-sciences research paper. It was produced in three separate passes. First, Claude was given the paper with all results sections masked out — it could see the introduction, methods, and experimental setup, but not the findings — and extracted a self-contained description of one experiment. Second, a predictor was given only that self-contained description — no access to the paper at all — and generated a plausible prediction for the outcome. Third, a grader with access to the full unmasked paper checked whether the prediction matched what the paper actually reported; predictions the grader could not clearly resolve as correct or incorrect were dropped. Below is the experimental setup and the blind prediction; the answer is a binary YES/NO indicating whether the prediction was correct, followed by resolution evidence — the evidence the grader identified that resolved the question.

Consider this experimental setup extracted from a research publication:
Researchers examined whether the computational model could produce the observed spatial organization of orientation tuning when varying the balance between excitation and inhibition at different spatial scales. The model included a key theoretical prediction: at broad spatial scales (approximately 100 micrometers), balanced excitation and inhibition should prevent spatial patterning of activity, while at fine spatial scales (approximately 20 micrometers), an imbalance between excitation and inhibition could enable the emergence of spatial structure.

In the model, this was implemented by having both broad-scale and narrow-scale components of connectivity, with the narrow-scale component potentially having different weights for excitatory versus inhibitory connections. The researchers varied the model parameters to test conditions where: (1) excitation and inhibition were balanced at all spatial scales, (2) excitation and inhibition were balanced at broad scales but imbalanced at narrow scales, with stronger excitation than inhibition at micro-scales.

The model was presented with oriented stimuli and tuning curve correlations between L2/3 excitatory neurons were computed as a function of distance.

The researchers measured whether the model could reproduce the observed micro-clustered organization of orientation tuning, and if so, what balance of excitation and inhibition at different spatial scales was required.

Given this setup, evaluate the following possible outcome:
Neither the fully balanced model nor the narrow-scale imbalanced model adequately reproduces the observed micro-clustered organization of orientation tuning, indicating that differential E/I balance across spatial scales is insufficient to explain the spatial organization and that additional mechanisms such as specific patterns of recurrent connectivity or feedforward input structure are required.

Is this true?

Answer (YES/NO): NO